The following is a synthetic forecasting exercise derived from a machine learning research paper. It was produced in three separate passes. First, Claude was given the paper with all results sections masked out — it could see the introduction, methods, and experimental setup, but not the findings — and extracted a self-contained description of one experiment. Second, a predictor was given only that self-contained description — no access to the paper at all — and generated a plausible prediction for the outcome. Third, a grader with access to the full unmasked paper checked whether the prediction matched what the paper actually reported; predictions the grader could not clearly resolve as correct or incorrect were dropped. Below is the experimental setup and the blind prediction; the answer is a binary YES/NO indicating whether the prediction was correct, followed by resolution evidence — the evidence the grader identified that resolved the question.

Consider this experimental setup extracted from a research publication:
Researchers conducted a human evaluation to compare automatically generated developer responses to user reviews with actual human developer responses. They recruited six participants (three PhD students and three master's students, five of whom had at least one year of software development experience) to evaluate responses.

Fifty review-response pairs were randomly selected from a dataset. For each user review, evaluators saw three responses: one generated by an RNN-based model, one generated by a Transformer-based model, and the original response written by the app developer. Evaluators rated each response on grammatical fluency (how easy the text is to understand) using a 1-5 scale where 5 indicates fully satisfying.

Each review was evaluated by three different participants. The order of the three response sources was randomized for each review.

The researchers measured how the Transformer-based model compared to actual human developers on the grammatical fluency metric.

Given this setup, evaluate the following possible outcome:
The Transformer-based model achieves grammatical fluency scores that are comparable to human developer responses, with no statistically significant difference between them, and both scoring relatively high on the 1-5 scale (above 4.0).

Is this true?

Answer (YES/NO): YES